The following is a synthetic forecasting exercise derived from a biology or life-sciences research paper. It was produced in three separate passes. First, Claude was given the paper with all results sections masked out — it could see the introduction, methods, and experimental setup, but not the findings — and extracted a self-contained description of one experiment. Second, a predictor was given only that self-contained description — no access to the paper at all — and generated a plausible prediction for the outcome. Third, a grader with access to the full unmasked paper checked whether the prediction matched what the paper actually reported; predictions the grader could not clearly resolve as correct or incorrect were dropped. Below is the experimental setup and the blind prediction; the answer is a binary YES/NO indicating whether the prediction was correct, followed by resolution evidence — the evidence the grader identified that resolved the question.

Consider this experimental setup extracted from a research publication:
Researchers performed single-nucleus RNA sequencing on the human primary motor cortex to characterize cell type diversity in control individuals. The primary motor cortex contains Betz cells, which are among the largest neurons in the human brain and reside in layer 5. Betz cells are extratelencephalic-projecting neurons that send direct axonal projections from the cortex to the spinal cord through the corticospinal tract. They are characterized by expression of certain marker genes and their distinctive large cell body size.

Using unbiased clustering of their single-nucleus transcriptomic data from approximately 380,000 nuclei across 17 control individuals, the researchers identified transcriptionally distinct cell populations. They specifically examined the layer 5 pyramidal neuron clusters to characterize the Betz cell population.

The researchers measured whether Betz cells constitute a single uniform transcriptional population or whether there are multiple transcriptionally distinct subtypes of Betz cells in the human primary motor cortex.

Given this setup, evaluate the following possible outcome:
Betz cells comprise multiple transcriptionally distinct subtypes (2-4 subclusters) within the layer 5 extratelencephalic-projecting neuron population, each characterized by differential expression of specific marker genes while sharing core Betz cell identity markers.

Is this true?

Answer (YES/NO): YES